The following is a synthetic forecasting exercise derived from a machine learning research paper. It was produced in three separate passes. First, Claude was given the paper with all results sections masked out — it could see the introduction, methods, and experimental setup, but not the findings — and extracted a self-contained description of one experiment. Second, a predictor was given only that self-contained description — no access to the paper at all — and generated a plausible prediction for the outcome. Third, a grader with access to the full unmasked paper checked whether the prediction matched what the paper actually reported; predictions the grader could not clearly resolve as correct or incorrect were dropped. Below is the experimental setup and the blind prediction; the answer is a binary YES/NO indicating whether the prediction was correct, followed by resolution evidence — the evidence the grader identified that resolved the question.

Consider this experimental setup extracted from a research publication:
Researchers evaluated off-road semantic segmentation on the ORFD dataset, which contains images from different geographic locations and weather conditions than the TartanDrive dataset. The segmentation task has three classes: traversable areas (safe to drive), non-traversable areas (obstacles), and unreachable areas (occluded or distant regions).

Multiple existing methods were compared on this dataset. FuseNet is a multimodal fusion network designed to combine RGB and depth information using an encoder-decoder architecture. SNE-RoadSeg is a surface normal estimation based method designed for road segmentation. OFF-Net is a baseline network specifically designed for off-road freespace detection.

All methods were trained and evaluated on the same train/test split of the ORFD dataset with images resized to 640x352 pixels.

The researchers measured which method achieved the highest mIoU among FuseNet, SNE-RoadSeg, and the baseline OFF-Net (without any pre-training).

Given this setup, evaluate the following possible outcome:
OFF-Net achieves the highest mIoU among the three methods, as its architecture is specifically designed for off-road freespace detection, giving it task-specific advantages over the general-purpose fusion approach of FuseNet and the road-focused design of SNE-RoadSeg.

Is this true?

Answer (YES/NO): YES